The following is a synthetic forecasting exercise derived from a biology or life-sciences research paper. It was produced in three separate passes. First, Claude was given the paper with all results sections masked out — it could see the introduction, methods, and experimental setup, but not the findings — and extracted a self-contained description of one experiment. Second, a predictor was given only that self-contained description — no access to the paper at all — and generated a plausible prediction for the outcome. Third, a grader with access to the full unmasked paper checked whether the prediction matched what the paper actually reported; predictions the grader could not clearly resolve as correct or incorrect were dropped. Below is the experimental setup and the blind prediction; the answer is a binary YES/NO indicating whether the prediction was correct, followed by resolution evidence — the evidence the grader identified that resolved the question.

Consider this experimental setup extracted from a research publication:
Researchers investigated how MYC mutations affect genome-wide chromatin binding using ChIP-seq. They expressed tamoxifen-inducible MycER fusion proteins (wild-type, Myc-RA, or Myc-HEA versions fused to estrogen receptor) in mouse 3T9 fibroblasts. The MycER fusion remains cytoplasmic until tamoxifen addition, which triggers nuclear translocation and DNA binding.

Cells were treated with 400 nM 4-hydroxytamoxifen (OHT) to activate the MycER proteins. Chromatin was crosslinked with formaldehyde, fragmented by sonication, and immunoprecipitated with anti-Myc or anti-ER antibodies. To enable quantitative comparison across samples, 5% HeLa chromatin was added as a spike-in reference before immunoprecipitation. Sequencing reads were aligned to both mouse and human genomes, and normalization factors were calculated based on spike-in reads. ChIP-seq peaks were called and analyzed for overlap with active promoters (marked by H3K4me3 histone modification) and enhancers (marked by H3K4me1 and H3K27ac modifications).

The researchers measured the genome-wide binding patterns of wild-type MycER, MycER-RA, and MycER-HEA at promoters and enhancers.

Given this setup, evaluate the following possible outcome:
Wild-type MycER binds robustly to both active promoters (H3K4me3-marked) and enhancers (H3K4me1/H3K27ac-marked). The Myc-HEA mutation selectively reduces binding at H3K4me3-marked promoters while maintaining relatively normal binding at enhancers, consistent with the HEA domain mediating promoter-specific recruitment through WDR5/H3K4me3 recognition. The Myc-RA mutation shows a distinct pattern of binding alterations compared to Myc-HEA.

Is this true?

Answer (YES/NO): NO